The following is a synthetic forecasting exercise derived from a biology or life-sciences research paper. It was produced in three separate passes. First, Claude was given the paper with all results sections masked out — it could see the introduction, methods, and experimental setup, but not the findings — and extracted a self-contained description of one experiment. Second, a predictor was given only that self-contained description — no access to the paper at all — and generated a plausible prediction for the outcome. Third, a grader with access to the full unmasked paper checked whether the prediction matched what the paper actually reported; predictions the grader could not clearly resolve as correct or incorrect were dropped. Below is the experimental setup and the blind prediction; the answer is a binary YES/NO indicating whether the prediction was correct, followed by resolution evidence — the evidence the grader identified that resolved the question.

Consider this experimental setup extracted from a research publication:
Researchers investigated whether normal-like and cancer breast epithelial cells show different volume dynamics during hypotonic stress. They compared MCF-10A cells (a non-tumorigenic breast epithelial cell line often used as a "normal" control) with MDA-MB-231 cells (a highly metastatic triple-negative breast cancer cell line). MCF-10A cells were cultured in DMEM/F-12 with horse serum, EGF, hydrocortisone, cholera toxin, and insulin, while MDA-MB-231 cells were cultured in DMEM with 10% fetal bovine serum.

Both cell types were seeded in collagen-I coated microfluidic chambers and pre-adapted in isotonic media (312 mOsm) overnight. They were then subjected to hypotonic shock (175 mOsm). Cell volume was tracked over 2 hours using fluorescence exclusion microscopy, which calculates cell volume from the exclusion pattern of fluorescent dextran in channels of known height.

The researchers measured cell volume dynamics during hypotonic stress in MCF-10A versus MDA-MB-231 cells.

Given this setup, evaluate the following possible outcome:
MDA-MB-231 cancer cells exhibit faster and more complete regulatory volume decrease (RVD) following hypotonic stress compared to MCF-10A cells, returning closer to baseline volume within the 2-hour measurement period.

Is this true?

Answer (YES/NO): NO